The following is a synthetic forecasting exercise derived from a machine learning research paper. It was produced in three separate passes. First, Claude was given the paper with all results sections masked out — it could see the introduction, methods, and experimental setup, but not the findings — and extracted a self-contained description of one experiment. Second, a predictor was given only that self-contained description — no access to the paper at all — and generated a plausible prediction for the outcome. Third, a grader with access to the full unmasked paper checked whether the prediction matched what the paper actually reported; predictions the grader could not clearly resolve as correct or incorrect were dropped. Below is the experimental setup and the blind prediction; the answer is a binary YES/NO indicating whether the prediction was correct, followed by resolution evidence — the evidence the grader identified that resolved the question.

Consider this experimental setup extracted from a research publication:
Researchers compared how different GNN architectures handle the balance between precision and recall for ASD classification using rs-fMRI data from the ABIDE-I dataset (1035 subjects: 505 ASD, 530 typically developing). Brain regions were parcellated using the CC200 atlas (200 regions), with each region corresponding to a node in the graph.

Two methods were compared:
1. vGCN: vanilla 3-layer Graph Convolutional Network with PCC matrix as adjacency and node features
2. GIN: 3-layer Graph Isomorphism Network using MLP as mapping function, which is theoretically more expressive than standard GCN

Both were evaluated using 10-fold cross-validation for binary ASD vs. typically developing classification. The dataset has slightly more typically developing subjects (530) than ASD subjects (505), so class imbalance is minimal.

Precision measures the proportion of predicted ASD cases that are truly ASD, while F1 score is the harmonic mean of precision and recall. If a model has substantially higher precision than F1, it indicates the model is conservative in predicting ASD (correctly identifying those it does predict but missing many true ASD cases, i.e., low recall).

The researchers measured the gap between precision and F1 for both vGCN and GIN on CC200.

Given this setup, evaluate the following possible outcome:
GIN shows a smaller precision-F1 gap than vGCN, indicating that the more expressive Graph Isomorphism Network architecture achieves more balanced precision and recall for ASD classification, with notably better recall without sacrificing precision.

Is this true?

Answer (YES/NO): NO